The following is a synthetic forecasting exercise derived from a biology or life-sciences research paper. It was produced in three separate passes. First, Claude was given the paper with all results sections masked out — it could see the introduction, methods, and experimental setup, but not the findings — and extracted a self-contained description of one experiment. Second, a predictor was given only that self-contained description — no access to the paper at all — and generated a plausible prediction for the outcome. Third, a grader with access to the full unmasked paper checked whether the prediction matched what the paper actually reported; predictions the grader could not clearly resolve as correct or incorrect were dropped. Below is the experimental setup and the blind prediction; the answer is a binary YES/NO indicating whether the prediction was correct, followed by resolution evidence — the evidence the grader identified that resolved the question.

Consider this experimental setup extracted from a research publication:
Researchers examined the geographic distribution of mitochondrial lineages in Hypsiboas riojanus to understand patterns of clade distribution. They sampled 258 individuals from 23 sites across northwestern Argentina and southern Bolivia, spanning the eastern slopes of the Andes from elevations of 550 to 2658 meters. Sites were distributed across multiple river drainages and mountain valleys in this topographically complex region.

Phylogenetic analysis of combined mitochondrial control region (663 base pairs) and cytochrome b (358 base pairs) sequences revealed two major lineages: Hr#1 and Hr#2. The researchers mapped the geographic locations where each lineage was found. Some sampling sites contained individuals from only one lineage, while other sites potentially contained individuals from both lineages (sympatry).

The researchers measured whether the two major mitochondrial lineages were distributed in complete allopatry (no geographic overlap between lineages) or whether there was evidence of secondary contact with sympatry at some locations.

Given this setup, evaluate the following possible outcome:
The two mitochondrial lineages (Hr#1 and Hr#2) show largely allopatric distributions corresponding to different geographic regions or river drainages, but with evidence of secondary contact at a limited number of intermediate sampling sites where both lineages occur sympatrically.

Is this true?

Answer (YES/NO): YES